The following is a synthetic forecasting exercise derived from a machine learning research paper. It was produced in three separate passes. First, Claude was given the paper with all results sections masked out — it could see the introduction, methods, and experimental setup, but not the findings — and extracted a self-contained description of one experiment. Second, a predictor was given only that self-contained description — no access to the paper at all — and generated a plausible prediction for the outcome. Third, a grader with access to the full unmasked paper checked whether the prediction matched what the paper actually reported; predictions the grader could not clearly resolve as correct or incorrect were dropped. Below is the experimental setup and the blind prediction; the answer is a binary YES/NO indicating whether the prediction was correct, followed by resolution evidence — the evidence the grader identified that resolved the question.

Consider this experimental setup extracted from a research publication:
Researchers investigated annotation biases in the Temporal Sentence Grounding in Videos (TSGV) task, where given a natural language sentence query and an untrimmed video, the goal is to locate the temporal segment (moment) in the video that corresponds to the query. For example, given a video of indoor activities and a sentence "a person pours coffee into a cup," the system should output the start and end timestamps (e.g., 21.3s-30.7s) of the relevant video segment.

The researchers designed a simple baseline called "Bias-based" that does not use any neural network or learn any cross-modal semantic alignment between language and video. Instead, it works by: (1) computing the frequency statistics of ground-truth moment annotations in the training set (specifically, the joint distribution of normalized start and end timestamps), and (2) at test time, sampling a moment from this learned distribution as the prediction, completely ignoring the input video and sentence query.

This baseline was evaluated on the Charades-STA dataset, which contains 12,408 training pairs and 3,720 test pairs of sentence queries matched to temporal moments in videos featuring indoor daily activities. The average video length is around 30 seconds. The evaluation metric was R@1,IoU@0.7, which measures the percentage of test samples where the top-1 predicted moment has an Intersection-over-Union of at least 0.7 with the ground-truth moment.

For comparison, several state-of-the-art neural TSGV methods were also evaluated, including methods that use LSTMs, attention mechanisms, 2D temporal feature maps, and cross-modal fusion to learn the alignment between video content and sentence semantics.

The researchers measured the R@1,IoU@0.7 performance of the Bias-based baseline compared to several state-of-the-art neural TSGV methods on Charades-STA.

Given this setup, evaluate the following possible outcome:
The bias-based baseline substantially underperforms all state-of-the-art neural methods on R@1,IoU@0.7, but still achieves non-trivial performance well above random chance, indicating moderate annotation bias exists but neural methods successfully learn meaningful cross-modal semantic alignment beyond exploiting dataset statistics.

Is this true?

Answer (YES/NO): NO